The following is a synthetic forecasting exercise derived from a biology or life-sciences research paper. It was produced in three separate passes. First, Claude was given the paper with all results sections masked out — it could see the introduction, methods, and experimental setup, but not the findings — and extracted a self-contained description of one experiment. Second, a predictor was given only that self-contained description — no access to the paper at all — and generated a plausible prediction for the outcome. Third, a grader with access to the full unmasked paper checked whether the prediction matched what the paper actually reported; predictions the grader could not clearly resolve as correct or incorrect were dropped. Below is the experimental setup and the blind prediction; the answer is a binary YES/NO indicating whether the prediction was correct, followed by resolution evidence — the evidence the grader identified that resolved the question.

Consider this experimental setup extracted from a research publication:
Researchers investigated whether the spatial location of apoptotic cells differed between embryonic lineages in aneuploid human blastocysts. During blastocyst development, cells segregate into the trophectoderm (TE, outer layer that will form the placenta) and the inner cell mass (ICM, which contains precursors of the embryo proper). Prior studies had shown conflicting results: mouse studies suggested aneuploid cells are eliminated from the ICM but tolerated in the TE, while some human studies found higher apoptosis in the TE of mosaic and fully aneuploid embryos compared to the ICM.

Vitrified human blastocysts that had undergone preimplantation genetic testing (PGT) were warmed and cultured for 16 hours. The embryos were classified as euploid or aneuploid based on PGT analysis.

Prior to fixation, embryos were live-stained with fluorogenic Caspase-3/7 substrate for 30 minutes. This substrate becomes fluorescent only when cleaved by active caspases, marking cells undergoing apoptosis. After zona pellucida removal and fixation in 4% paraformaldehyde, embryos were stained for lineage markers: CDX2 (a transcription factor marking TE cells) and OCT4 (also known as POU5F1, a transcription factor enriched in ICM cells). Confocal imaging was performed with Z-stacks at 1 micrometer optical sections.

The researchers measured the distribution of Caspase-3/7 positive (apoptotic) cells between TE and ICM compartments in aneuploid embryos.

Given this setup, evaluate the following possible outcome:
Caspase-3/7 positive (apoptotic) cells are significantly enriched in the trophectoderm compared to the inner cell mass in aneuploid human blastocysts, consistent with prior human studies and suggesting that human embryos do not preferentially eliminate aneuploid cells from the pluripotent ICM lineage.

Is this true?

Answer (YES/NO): YES